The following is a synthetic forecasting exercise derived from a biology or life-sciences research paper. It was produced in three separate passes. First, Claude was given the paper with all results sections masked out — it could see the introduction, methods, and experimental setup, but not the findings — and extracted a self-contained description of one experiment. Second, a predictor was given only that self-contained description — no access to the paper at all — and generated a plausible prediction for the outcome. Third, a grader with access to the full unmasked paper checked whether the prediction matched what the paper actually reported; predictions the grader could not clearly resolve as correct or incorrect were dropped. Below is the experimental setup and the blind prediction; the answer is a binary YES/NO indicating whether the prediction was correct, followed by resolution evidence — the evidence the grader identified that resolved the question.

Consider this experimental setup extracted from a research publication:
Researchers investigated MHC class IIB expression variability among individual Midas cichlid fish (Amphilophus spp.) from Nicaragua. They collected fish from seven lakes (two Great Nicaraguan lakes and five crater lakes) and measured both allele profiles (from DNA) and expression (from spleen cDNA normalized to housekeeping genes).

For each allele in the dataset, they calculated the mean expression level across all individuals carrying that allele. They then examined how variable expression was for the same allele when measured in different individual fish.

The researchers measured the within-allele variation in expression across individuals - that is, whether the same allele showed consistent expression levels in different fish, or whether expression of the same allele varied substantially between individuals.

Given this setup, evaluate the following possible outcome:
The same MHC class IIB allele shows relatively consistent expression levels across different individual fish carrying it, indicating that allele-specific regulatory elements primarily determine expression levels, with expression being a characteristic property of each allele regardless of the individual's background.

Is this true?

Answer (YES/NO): NO